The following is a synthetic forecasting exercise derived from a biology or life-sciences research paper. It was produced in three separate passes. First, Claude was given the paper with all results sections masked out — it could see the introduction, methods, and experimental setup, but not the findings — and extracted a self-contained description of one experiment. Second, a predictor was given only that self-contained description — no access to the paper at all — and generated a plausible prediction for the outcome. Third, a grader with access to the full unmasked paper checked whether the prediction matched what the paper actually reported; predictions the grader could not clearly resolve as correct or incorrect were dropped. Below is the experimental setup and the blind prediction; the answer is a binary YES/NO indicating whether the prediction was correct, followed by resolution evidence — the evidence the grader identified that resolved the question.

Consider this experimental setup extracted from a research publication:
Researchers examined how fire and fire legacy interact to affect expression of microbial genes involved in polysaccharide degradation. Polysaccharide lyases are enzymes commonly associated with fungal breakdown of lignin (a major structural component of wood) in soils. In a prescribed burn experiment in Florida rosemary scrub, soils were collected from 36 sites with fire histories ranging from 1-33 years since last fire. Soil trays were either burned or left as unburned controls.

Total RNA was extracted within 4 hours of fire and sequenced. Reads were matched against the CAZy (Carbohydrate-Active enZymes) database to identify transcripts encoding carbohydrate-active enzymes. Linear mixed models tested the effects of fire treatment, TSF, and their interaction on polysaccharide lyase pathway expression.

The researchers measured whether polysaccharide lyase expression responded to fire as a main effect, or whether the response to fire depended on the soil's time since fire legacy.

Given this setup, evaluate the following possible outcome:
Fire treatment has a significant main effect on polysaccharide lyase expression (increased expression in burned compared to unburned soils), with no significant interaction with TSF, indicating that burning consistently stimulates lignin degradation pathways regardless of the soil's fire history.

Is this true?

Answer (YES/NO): NO